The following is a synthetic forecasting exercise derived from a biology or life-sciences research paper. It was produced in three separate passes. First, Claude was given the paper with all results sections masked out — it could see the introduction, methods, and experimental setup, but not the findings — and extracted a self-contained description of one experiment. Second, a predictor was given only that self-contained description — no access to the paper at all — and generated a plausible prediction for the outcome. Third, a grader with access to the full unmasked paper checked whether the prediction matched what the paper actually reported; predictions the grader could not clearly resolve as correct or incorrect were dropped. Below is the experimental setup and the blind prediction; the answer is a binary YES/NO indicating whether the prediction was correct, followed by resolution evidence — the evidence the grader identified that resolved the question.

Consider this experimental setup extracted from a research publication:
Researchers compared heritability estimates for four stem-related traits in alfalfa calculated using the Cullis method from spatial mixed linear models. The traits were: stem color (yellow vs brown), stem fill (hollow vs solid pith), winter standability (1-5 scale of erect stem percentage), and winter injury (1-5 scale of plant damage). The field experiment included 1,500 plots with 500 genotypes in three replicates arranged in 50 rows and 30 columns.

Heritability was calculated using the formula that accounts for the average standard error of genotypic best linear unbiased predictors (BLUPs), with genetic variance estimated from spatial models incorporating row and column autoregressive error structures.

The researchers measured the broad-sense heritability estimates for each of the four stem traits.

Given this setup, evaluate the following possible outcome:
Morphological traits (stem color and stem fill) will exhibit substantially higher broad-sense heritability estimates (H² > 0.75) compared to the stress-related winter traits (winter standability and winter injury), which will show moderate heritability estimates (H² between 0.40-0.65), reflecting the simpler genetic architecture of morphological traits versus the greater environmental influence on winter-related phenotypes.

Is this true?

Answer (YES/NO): NO